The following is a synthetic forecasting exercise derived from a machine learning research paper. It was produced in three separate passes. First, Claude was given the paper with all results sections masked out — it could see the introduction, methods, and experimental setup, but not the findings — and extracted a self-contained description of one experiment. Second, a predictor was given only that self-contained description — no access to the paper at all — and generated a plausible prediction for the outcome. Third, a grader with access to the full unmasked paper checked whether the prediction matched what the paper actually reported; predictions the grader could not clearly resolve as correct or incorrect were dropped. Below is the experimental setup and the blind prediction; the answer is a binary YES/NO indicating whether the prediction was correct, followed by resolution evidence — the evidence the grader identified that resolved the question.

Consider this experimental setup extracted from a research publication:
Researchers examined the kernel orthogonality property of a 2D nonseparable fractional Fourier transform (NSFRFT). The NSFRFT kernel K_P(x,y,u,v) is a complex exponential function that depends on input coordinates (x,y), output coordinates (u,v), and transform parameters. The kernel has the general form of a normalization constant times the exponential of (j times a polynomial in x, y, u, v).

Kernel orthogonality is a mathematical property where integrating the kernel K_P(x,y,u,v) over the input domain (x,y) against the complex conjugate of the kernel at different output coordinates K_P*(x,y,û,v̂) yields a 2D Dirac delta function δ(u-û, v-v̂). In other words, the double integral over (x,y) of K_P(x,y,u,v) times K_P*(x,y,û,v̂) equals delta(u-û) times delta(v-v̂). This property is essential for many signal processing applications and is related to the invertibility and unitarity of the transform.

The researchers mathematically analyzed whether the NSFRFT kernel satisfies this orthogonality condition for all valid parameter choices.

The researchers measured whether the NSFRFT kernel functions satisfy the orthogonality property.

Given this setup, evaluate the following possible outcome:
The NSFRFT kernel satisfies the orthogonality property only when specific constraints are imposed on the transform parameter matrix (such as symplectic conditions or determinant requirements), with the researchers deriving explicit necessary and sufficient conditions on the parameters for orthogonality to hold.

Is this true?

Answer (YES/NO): NO